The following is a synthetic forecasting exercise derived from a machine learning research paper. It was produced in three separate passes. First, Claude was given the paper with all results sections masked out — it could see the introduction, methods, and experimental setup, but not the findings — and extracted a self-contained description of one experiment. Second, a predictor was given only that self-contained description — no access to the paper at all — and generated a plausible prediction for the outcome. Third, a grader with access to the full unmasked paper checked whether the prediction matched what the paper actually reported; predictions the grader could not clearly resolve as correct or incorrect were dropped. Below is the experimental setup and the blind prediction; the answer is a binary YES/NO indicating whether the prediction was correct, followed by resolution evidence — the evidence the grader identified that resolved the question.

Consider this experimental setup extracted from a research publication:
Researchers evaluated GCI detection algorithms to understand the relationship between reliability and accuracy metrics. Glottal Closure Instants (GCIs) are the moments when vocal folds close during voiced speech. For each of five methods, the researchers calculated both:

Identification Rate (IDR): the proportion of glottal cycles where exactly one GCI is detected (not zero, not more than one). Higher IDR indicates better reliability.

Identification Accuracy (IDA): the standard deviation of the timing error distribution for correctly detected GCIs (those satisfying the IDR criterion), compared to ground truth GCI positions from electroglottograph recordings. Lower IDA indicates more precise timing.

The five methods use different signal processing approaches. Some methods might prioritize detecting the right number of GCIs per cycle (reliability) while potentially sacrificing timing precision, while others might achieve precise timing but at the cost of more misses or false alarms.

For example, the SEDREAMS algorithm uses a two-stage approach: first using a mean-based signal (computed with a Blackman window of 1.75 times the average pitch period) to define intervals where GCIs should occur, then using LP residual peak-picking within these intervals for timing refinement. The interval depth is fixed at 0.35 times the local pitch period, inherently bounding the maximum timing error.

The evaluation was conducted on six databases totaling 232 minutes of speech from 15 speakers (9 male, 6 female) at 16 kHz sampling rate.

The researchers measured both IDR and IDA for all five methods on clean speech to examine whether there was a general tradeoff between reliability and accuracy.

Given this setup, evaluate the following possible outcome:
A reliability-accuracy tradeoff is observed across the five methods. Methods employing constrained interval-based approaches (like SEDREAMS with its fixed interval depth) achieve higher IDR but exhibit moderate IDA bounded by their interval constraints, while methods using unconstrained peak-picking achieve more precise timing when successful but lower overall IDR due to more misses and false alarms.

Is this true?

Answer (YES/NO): NO